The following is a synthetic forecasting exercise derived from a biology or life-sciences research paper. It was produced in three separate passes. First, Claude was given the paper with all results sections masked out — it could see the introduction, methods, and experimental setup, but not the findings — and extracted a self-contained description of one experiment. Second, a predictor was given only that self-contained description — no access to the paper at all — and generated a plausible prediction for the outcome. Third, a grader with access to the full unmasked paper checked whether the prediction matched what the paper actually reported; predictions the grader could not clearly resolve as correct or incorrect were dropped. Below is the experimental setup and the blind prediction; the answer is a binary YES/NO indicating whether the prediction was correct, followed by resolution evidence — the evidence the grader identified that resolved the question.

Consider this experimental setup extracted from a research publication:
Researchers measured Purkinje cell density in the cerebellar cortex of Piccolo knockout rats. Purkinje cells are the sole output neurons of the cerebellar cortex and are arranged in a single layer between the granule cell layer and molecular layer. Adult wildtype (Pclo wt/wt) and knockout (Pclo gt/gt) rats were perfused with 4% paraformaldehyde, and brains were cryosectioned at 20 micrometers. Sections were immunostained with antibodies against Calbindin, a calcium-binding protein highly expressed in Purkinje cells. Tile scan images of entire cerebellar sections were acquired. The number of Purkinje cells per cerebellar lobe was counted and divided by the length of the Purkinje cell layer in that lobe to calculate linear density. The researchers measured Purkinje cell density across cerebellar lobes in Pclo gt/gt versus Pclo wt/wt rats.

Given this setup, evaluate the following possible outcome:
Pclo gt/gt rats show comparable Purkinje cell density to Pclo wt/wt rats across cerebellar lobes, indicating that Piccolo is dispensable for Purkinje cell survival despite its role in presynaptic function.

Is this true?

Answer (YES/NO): NO